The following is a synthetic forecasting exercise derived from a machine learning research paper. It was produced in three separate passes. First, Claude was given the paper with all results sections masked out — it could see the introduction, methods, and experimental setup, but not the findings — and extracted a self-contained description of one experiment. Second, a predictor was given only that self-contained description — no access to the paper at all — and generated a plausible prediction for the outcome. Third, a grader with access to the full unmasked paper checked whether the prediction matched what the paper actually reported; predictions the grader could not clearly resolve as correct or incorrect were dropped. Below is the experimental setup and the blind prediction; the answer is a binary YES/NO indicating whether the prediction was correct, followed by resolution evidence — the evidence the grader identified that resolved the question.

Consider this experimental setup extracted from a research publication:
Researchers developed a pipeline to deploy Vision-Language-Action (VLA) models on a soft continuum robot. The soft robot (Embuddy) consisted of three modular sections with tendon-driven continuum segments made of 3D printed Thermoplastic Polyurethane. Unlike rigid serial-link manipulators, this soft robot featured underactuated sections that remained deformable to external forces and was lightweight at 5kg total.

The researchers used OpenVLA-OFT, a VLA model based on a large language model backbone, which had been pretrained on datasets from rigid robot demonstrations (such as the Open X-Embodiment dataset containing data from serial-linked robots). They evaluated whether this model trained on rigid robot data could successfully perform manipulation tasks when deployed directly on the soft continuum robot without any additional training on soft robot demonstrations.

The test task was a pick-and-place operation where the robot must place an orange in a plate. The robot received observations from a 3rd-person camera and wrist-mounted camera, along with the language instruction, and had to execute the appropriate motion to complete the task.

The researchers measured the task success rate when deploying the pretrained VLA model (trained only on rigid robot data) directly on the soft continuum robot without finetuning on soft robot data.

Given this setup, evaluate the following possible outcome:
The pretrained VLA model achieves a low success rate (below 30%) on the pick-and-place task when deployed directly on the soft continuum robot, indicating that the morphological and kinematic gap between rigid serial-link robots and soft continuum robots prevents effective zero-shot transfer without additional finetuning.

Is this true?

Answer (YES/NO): YES